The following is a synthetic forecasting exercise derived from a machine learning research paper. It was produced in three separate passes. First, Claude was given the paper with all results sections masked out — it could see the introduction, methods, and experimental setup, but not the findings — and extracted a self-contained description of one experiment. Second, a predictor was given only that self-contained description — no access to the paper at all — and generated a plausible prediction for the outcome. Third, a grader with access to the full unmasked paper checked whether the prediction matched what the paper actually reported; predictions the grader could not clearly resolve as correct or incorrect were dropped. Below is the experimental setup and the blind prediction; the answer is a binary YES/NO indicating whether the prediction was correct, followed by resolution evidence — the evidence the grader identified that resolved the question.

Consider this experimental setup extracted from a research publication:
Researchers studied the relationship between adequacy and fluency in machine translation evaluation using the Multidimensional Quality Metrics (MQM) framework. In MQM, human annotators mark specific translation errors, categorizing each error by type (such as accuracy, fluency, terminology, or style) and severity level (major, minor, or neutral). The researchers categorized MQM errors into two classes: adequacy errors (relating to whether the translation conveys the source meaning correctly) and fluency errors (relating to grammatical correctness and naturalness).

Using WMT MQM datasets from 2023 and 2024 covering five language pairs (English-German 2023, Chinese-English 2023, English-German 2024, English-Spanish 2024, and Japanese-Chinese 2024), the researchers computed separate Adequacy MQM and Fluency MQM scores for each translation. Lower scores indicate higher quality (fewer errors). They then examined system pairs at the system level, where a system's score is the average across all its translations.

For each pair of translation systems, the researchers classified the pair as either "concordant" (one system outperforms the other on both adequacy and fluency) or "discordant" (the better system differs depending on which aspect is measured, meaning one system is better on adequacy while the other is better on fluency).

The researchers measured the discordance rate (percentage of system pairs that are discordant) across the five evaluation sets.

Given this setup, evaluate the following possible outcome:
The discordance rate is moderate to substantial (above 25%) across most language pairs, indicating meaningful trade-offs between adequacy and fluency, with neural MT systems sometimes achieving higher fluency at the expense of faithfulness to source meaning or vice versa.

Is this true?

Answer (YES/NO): YES